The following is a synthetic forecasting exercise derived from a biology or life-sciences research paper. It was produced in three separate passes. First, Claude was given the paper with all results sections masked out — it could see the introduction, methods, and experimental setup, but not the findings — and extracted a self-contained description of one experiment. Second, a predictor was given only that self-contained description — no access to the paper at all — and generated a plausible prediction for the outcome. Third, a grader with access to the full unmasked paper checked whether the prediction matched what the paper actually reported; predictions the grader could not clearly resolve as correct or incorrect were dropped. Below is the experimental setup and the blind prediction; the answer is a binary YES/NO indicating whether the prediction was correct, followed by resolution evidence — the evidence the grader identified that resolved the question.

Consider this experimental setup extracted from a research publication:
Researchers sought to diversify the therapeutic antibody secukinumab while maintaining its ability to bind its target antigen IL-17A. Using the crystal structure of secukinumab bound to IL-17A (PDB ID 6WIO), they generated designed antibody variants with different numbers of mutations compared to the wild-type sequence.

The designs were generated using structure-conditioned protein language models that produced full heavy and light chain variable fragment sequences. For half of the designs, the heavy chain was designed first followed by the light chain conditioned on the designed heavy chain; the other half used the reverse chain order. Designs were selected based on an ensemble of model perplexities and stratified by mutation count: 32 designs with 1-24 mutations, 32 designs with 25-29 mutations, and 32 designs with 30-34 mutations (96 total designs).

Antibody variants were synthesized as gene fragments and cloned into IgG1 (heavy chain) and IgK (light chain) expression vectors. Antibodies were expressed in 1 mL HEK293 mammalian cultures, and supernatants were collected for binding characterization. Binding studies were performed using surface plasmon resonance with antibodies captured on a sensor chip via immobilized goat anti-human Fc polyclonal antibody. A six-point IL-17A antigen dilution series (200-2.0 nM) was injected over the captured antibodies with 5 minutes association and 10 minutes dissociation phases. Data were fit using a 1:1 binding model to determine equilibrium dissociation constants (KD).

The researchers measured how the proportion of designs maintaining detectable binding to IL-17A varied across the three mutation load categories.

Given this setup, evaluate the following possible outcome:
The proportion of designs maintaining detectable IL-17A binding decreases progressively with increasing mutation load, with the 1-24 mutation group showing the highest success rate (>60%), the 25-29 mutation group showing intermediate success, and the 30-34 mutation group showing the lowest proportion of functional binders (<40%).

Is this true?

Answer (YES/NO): NO